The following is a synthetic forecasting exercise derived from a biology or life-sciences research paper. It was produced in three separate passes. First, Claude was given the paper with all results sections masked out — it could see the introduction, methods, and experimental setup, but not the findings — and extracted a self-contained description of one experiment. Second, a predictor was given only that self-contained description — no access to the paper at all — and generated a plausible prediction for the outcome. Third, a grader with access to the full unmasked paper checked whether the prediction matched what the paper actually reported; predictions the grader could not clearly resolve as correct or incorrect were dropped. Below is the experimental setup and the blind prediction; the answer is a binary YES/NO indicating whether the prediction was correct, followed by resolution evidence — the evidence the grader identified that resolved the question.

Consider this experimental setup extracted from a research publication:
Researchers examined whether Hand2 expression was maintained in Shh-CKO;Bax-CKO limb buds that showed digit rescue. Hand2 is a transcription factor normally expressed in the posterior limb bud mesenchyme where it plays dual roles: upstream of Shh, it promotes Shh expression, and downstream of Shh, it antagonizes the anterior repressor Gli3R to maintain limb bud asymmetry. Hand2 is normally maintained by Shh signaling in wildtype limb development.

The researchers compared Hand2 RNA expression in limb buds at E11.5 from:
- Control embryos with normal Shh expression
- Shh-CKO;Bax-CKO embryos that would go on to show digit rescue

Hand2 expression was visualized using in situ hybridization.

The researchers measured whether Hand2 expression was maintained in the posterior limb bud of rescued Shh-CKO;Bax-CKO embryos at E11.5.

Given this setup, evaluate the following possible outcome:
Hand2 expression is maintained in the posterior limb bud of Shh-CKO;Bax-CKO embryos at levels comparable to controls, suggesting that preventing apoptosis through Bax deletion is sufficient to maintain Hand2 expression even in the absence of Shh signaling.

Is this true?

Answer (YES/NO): NO